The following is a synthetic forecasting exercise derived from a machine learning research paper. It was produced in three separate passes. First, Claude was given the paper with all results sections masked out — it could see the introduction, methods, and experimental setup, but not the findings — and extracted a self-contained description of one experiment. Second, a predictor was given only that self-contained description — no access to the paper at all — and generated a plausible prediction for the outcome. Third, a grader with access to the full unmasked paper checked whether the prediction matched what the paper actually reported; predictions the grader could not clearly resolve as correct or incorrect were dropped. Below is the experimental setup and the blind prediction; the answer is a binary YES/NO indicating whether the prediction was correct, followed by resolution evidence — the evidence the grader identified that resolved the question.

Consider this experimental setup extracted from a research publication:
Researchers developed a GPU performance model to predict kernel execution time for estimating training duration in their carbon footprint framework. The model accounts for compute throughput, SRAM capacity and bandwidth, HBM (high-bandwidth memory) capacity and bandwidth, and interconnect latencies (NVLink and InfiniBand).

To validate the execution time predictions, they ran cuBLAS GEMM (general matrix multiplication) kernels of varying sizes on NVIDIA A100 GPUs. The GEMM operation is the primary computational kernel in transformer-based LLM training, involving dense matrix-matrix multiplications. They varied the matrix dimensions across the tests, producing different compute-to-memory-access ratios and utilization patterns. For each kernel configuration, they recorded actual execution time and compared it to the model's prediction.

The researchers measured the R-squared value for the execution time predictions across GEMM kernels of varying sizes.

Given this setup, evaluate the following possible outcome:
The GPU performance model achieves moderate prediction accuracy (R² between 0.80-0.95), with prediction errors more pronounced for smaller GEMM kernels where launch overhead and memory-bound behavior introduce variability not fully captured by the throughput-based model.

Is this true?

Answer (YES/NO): NO